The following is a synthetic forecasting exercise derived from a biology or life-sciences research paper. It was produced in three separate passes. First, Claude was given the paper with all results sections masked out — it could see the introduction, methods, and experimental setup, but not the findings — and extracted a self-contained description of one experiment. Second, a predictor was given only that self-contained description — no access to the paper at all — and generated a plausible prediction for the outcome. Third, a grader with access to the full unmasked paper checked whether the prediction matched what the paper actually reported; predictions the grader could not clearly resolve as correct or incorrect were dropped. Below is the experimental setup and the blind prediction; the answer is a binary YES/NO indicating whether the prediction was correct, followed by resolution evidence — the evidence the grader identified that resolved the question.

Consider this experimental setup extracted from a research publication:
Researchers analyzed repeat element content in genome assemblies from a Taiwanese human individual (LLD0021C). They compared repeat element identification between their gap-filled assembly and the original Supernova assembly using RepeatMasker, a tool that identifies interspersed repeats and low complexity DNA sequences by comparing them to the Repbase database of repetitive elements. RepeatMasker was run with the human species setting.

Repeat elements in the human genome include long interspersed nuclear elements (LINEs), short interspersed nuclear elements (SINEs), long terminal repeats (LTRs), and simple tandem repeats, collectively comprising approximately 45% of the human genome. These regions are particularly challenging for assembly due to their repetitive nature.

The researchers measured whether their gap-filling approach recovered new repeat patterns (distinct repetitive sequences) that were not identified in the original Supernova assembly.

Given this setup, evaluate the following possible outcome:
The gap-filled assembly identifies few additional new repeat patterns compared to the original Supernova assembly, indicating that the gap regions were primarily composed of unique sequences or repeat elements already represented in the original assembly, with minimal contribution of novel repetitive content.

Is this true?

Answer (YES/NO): NO